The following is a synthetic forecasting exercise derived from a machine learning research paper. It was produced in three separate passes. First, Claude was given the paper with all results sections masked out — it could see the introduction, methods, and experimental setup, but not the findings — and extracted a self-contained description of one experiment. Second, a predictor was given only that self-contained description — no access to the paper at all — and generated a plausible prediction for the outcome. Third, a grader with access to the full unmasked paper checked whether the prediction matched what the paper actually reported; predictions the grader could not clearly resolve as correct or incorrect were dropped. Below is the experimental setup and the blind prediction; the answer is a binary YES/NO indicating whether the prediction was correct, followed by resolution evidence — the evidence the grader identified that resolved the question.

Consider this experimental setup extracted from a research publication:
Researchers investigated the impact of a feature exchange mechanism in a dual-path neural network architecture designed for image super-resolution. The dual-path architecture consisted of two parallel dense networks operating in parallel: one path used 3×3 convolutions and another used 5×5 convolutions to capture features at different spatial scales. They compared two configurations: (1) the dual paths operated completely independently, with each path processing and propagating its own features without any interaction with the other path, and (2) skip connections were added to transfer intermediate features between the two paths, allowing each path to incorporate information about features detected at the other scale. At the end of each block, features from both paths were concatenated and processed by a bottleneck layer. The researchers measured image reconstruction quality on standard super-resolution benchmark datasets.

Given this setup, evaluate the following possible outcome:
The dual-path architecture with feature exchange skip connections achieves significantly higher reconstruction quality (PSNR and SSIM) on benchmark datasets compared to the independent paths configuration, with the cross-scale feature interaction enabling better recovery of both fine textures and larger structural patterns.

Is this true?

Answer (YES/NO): NO